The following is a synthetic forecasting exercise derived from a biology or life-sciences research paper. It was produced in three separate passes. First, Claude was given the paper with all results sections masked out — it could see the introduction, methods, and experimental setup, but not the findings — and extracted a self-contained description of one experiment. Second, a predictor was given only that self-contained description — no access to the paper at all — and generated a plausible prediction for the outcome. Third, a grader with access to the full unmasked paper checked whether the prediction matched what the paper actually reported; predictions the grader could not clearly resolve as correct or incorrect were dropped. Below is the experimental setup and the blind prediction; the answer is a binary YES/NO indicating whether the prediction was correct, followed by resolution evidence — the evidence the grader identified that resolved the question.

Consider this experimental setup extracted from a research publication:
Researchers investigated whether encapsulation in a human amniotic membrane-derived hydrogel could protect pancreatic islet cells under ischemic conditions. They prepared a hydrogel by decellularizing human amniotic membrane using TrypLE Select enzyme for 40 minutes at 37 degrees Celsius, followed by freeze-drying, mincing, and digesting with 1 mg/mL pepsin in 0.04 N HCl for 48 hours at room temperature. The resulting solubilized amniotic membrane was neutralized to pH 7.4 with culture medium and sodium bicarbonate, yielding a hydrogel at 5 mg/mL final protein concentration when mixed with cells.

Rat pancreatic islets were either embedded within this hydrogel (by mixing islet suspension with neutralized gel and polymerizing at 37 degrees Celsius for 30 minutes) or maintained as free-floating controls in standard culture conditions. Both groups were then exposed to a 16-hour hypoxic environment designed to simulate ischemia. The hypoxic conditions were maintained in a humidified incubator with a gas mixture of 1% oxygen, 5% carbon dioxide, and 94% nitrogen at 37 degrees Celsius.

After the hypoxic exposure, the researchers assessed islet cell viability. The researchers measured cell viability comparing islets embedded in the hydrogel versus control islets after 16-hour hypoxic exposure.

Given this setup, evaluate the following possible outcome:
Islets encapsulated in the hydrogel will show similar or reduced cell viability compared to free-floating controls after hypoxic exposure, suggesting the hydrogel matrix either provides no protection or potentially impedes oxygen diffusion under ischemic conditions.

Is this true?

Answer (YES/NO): NO